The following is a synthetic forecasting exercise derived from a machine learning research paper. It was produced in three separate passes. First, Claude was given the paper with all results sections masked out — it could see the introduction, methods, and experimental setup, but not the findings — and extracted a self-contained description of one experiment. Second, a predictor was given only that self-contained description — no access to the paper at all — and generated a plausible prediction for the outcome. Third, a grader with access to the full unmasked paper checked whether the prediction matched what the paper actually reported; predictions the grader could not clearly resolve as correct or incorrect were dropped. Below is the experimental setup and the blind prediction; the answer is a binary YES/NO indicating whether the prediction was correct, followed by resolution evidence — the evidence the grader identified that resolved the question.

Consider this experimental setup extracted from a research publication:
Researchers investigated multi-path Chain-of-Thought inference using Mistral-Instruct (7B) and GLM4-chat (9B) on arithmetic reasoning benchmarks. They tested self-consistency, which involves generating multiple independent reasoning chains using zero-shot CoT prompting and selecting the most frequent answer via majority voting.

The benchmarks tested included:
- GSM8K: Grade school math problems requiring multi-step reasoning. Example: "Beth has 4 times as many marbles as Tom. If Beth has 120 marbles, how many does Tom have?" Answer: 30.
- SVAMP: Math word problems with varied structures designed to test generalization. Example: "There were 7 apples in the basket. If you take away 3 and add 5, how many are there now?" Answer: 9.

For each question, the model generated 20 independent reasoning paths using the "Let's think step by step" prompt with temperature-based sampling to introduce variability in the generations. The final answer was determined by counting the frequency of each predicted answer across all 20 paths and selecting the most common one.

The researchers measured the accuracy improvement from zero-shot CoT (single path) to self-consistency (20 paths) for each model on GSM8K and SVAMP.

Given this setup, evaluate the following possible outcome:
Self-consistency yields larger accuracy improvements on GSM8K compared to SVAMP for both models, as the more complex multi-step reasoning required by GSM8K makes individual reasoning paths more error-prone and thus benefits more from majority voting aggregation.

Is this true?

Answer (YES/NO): YES